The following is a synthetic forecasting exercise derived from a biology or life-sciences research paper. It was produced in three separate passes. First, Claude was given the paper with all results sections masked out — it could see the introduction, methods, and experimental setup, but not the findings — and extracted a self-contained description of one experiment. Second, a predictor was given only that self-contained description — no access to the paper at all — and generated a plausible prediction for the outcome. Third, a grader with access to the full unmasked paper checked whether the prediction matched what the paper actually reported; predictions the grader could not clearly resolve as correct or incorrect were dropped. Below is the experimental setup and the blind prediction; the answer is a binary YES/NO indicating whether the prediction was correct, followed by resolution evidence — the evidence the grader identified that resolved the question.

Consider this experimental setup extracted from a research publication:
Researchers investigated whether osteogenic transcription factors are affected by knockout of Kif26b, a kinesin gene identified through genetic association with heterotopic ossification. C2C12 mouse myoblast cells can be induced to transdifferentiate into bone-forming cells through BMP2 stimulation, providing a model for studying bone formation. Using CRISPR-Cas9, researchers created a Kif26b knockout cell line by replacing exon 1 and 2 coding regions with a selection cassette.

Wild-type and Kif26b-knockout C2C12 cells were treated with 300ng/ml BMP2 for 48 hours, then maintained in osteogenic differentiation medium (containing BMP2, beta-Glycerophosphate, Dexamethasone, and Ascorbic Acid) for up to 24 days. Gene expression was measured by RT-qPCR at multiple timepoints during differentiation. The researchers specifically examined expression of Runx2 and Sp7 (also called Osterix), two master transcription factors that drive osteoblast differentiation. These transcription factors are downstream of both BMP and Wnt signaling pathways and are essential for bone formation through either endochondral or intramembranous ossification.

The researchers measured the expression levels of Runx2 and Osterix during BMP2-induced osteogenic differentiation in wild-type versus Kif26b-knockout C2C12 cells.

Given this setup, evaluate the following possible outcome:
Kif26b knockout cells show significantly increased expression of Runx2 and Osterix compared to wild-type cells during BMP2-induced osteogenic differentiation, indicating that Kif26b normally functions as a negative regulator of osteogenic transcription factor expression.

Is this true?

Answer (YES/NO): NO